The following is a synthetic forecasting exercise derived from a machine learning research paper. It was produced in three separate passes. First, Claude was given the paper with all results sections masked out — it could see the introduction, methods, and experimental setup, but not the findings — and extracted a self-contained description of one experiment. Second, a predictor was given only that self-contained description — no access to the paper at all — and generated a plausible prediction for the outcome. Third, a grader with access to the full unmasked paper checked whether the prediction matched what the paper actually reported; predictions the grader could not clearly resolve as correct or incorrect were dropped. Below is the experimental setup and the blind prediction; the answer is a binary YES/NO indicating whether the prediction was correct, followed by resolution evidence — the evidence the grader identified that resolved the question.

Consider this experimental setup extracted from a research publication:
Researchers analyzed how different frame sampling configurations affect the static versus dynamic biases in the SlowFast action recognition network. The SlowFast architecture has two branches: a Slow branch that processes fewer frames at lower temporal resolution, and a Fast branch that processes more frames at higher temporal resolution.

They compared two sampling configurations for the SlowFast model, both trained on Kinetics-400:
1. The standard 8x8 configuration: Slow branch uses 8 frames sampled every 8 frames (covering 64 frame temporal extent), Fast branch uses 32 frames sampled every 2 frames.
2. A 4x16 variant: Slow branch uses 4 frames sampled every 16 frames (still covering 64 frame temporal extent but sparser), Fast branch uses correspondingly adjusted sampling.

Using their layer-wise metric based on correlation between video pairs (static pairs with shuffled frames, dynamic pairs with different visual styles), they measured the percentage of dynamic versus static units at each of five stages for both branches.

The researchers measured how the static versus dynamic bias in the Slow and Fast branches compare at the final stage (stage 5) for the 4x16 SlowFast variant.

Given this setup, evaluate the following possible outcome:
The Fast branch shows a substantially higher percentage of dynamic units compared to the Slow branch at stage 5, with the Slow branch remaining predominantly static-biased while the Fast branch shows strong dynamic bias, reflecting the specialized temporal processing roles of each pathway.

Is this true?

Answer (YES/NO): YES